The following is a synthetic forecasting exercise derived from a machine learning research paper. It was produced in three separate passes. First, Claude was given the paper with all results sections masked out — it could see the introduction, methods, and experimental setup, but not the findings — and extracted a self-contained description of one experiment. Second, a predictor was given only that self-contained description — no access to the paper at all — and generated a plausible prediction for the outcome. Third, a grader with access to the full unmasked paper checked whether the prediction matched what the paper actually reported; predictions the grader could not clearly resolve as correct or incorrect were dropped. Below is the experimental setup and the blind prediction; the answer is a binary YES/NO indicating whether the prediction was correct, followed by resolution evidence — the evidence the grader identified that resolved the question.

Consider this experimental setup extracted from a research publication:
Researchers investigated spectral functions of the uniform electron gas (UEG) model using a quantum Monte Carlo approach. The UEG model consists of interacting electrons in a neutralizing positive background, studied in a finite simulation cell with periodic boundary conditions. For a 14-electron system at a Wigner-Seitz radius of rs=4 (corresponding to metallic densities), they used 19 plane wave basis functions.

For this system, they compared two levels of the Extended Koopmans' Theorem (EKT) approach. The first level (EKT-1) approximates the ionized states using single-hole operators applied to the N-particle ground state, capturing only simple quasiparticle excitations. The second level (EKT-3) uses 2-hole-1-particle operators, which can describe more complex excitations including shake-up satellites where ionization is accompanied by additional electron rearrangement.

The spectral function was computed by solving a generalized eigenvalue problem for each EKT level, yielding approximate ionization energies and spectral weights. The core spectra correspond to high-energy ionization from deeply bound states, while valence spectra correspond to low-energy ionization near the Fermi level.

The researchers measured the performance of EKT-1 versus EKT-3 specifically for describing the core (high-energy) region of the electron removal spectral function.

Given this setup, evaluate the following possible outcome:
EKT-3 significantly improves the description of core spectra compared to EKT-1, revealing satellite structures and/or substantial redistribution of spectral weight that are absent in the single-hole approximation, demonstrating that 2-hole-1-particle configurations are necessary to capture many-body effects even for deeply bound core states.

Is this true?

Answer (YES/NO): YES